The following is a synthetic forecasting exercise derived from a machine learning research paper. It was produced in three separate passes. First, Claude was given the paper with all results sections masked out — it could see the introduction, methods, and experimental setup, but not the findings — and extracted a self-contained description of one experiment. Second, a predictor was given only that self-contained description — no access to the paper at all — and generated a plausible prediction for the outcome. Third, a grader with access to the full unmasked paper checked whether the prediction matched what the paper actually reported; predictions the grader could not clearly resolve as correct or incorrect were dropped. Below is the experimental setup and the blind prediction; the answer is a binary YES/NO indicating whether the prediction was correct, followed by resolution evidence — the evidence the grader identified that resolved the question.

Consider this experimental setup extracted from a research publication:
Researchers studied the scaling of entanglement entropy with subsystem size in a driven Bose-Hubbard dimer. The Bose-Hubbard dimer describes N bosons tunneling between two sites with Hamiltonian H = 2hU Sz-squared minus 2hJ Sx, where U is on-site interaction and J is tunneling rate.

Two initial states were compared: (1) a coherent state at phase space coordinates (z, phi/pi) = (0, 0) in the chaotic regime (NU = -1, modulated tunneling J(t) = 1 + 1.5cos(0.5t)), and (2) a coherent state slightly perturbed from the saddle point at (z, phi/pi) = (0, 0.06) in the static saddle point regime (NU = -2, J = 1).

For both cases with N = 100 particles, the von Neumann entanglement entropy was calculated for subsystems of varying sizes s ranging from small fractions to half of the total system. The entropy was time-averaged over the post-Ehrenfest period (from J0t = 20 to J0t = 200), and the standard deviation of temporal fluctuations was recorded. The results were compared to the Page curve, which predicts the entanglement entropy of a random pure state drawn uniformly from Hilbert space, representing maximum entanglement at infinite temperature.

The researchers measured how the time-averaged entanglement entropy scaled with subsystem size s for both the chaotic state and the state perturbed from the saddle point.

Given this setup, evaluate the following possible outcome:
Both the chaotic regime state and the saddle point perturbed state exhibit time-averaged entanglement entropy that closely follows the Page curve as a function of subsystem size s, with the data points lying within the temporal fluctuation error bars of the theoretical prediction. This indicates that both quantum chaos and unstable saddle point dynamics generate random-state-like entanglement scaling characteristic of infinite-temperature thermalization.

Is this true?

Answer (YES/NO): NO